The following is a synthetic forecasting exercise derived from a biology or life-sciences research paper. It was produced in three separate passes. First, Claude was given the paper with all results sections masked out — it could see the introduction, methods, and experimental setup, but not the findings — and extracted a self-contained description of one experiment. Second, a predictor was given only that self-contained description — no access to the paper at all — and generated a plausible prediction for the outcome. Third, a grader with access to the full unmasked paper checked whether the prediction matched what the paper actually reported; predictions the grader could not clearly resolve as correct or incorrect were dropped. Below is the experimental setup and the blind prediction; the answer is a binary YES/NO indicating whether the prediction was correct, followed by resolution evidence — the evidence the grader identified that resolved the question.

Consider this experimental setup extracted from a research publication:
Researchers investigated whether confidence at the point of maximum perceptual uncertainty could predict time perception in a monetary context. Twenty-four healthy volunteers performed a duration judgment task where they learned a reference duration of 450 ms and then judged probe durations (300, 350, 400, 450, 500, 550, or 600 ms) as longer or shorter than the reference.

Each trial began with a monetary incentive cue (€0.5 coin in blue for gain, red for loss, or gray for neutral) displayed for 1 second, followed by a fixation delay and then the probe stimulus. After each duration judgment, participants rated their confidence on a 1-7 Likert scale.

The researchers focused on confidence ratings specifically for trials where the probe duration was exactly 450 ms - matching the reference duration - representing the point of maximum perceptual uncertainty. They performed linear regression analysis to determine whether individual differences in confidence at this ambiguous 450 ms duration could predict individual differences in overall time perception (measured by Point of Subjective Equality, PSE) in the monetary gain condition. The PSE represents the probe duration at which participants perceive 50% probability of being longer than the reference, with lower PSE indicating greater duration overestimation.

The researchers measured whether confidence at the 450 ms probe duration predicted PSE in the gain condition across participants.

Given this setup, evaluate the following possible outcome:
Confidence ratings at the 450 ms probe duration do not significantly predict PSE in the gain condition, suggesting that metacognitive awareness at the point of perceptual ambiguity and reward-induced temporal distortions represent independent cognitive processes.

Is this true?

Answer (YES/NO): NO